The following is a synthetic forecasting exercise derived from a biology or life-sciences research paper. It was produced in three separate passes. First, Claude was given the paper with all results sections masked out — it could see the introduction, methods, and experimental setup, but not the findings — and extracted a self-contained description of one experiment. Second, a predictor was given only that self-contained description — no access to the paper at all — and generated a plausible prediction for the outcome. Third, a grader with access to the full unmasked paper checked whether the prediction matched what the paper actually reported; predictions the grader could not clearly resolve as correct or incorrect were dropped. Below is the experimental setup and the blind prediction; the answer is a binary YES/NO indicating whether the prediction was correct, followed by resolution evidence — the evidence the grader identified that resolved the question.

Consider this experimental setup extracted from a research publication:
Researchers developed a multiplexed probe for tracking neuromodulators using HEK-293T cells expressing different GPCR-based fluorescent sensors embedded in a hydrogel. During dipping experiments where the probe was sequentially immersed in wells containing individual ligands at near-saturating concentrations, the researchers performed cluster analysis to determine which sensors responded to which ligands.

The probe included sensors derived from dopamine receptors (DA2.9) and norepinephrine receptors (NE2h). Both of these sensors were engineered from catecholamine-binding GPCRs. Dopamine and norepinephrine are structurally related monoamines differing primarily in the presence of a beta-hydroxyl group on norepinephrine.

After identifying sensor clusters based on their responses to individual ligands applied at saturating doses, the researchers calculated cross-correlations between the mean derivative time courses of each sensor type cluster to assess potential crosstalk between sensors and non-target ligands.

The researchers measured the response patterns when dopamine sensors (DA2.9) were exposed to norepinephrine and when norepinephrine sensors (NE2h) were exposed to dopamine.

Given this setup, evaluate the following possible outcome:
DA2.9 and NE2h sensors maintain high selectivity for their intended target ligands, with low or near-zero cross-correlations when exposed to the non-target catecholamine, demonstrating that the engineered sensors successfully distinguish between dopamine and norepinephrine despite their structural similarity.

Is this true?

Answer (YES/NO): NO